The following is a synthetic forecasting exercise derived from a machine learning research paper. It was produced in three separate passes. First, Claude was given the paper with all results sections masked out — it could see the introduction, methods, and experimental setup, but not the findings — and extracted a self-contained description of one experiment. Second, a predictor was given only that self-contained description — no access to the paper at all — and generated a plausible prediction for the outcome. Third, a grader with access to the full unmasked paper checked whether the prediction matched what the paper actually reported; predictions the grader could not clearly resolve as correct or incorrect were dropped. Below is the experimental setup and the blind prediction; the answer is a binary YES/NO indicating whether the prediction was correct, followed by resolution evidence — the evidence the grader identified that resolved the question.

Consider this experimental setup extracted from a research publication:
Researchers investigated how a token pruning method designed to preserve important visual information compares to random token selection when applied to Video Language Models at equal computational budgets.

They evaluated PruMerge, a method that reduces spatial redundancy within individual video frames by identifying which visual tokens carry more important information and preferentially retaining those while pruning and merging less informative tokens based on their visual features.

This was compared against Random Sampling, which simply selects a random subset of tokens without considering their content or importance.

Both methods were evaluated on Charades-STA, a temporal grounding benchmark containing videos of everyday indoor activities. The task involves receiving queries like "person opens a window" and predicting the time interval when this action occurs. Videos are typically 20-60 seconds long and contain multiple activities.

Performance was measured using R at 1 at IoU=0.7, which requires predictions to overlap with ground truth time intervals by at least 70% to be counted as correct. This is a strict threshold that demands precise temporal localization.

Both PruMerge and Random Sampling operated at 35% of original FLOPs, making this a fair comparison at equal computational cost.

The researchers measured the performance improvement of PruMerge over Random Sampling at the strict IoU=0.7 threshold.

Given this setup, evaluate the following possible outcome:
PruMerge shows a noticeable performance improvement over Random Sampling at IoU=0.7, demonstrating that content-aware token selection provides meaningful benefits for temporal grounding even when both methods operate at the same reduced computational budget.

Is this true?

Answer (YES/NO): YES